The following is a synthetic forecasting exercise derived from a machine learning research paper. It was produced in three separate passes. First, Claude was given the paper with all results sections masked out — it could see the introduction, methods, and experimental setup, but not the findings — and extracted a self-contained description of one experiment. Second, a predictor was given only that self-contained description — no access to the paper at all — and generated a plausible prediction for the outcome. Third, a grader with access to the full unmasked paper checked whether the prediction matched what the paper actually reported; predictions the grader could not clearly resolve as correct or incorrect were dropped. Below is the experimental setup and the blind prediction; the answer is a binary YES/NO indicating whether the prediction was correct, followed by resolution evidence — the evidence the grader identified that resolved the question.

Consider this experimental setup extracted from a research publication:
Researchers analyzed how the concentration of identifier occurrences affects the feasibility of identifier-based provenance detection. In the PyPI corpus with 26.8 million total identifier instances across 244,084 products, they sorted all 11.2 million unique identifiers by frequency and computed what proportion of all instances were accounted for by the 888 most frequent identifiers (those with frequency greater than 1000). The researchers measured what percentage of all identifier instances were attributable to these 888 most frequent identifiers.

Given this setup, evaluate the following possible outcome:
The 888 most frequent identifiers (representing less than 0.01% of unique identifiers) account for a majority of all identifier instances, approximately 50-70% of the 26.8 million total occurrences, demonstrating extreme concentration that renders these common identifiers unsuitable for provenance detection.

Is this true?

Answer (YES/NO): NO